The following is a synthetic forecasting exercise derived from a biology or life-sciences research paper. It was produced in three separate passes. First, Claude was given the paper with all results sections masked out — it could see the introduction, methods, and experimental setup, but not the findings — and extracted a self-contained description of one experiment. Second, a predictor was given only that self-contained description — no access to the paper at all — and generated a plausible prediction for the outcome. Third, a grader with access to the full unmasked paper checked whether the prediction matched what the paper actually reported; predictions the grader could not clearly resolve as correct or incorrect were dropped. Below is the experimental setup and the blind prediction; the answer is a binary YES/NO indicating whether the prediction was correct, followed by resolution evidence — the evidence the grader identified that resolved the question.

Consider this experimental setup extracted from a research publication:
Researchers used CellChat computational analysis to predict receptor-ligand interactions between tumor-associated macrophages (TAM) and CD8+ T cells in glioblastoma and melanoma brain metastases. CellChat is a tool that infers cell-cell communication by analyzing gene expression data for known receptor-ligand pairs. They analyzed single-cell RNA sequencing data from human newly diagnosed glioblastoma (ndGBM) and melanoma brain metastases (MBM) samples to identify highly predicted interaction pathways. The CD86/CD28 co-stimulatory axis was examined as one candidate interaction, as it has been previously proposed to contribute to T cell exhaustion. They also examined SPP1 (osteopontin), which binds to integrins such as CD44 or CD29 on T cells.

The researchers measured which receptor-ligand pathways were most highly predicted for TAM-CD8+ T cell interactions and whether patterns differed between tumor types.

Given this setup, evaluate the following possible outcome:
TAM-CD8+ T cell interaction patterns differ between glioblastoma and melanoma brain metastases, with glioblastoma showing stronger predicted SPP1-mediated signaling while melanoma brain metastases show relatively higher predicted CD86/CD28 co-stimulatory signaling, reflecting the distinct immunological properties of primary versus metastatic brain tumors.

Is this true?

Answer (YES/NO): YES